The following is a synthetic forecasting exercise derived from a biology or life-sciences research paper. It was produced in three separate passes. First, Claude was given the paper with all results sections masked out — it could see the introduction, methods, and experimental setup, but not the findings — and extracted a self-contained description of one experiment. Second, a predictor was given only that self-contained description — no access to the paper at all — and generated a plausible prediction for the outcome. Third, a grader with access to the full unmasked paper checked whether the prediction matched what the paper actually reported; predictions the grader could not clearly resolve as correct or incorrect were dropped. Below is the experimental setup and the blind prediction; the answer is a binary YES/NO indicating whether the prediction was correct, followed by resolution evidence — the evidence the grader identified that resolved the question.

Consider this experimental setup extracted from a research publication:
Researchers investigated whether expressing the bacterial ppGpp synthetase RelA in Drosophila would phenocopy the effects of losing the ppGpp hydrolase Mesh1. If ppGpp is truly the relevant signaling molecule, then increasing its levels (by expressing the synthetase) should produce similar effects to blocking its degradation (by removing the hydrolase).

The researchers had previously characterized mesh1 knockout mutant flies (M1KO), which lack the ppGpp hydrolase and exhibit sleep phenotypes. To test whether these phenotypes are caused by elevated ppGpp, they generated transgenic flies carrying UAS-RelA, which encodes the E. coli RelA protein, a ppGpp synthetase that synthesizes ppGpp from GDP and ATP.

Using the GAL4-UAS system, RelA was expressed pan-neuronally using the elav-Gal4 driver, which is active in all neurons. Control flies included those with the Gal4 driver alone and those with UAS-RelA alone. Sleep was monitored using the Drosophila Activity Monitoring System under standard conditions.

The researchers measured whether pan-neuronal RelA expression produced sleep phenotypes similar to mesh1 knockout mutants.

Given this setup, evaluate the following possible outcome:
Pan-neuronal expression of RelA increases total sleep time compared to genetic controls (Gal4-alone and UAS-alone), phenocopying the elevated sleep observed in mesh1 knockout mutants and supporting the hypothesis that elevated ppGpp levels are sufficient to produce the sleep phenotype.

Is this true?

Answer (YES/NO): NO